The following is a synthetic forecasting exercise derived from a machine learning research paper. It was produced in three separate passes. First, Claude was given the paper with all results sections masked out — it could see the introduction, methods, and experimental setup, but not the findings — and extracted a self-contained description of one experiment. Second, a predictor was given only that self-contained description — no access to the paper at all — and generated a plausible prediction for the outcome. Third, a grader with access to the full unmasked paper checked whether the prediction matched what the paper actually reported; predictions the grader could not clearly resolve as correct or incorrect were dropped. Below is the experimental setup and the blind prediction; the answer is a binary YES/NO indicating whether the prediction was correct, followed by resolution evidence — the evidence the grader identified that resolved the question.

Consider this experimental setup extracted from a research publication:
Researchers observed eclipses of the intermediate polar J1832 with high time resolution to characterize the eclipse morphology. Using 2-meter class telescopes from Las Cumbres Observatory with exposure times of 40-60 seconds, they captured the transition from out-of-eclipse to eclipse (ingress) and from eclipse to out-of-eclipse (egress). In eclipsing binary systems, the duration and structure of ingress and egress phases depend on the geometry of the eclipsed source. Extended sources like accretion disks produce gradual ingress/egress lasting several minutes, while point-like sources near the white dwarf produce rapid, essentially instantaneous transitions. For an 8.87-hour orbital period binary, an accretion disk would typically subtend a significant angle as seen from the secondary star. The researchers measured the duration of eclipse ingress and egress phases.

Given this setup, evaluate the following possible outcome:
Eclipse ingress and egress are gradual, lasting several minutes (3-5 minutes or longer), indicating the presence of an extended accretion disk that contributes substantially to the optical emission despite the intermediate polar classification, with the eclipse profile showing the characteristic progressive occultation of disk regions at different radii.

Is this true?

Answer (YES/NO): NO